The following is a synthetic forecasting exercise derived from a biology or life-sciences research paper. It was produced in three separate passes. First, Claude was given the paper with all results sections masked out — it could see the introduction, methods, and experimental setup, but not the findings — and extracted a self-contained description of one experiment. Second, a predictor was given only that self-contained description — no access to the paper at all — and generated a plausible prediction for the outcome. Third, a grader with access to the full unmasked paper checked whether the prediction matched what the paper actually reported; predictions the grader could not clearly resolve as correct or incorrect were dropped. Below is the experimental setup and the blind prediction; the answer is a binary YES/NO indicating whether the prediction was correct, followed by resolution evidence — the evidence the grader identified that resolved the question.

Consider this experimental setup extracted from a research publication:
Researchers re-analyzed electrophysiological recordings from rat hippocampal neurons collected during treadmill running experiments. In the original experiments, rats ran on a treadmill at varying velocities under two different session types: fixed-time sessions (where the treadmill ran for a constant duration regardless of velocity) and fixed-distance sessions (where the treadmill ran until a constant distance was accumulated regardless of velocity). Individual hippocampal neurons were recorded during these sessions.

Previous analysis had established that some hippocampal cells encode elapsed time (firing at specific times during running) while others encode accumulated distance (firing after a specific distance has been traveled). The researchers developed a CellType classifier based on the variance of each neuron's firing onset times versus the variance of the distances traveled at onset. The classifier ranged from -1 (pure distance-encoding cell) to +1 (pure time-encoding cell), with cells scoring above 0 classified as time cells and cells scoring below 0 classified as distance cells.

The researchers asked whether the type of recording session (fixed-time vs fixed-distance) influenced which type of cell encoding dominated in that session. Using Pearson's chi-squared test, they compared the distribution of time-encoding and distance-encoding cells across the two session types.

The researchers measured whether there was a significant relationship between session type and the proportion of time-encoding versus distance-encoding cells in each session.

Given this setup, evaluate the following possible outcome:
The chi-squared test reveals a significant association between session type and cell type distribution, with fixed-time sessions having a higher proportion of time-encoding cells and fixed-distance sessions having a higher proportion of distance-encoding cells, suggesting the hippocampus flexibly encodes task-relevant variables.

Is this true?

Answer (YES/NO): YES